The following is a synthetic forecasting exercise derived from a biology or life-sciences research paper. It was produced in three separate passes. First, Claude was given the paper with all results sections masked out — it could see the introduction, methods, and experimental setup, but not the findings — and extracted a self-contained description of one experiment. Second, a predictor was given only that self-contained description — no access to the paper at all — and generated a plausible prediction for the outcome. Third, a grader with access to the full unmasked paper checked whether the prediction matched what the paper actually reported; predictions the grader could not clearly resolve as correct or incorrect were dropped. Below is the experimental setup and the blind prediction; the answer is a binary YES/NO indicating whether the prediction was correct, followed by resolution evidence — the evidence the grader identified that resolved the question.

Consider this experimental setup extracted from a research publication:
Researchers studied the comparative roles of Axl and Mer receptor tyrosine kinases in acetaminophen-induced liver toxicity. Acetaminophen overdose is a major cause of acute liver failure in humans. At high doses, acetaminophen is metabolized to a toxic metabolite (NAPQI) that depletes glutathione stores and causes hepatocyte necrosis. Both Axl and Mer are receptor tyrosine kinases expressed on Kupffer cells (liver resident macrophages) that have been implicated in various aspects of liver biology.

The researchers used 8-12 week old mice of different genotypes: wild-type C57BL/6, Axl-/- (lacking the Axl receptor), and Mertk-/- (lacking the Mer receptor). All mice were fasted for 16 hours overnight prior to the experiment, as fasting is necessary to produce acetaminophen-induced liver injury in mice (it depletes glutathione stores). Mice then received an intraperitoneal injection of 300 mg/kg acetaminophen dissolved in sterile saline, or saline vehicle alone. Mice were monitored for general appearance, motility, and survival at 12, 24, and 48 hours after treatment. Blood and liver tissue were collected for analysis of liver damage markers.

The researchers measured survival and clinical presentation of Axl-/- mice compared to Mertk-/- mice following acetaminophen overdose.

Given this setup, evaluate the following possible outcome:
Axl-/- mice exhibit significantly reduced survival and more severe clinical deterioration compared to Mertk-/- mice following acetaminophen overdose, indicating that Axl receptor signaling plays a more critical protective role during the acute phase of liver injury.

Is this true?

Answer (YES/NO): YES